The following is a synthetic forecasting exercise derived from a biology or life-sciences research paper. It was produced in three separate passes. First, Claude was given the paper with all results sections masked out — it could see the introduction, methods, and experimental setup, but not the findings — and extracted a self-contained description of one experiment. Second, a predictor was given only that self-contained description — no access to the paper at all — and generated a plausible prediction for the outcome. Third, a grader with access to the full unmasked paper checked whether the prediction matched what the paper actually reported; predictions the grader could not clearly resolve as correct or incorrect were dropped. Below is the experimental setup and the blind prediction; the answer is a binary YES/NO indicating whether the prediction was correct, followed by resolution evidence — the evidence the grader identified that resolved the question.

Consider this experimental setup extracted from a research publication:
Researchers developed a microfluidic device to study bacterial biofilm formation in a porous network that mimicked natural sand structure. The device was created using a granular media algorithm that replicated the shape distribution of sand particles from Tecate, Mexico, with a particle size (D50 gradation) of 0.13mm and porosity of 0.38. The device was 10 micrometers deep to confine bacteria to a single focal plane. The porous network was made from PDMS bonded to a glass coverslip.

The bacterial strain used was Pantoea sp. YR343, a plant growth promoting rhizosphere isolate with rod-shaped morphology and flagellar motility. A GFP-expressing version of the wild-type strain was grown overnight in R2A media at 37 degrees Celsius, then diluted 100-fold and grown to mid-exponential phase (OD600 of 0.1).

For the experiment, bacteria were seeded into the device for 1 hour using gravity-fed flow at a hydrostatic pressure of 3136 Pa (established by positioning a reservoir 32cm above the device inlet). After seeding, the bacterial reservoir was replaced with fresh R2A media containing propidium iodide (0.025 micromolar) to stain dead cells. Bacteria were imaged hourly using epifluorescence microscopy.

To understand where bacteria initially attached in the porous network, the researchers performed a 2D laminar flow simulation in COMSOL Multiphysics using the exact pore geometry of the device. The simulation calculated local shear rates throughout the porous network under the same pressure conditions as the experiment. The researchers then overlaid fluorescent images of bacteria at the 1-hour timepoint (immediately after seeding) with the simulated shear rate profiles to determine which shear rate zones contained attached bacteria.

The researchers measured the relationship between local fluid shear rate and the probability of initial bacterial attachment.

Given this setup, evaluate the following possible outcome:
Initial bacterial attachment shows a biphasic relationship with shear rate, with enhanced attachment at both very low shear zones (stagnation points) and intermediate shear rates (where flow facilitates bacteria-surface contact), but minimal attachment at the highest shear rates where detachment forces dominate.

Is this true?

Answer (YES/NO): NO